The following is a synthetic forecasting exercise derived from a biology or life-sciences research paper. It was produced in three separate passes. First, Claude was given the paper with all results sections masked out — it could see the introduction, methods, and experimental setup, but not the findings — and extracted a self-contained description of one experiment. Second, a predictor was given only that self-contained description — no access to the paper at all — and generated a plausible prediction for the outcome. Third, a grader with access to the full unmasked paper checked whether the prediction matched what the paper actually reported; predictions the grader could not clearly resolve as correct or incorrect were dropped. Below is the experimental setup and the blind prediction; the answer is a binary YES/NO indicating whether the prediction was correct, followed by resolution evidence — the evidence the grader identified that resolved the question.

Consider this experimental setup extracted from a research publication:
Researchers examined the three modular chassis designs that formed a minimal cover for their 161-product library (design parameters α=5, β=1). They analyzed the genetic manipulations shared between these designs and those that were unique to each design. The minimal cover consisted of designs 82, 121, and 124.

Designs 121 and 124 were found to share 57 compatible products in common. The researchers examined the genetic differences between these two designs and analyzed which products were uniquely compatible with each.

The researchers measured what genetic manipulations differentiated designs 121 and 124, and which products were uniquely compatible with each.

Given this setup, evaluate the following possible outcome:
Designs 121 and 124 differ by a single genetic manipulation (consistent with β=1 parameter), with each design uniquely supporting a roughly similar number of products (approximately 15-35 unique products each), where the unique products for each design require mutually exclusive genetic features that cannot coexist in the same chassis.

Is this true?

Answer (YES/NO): NO